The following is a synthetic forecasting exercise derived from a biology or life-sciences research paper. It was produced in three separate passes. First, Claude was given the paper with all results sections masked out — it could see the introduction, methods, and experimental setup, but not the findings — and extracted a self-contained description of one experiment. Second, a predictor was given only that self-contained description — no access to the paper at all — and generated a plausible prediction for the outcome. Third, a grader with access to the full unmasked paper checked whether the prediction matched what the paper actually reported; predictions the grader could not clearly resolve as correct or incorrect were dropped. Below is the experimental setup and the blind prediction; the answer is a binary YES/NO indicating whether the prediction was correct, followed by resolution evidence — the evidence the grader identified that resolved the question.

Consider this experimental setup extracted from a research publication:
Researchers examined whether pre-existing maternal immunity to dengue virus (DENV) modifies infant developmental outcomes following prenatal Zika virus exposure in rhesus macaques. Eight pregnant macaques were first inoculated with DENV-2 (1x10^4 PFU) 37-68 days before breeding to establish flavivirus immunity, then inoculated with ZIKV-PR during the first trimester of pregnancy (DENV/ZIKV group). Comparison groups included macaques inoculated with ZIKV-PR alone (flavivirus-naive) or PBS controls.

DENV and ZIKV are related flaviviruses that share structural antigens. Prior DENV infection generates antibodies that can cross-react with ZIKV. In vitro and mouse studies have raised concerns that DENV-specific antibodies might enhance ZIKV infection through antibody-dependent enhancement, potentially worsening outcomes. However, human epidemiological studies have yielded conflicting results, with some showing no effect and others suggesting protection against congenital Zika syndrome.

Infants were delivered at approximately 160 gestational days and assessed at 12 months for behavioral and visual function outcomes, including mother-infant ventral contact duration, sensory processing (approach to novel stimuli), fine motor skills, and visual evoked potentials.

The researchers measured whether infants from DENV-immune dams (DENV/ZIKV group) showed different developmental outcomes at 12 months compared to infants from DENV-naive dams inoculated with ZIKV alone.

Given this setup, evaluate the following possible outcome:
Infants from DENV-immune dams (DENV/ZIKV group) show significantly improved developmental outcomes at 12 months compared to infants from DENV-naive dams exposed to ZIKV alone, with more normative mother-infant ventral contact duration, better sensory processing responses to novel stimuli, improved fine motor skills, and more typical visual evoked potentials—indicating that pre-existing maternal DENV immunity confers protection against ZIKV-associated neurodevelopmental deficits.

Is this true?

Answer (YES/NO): NO